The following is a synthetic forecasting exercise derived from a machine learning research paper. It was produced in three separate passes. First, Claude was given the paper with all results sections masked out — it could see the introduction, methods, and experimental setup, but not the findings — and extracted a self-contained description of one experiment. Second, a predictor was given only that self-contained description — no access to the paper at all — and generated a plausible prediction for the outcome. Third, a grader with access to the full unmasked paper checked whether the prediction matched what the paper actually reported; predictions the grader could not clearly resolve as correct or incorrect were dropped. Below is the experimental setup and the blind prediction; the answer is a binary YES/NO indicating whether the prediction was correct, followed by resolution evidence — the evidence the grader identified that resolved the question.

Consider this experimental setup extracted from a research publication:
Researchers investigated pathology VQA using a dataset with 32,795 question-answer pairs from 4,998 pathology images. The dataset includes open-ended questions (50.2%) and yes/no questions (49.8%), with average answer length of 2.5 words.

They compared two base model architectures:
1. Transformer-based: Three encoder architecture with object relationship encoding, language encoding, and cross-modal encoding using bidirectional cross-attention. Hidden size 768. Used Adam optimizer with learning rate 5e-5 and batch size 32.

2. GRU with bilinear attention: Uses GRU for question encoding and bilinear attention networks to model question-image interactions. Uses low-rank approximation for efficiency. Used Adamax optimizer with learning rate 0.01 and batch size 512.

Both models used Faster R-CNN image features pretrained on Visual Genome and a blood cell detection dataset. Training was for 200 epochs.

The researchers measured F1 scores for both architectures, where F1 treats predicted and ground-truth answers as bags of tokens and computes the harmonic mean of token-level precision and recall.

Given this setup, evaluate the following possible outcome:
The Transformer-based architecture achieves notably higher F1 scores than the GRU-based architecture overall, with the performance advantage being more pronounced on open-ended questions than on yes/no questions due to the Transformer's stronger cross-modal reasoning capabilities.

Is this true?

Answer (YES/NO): YES